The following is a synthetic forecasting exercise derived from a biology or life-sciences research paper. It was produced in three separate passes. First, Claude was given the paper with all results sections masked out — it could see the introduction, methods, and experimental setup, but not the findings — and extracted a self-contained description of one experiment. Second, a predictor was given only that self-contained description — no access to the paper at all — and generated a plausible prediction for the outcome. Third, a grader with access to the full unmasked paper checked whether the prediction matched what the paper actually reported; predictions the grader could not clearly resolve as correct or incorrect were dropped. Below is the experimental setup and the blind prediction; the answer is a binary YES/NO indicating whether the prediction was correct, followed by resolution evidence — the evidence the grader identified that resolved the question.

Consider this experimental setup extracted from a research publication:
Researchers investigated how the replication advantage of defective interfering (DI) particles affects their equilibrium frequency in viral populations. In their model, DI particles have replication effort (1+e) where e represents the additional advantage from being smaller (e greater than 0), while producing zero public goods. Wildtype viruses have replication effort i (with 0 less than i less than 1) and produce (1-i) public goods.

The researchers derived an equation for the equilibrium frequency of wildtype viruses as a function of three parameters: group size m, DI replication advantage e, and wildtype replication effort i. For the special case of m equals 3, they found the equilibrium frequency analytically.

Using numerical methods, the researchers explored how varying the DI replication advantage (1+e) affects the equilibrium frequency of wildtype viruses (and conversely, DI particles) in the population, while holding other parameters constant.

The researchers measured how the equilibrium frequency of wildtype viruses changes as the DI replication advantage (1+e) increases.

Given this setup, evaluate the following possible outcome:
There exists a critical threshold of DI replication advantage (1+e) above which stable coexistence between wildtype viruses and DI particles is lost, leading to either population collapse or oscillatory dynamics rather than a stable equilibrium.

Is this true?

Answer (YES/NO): NO